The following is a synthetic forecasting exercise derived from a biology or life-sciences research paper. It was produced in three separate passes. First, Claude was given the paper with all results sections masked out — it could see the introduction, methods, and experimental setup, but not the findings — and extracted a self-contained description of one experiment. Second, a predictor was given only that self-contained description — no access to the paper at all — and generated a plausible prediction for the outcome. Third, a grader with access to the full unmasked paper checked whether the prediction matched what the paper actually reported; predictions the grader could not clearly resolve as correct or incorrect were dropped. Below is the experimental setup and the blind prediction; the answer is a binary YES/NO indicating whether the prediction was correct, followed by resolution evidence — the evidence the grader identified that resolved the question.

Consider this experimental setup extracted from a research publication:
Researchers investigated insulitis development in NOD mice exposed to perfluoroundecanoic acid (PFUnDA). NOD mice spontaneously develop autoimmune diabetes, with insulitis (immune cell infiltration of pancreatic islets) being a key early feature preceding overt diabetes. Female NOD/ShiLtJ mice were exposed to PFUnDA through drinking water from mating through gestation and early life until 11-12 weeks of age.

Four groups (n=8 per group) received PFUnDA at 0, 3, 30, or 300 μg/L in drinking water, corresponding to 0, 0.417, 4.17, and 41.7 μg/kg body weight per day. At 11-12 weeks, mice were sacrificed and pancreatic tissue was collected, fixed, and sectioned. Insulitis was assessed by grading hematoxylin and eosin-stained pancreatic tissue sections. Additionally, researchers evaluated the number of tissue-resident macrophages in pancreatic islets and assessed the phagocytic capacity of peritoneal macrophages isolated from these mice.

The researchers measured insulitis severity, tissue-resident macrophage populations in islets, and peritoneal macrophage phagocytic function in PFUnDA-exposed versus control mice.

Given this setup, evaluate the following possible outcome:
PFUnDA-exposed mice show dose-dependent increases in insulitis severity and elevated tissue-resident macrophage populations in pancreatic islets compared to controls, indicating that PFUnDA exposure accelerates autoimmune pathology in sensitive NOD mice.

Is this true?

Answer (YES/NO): NO